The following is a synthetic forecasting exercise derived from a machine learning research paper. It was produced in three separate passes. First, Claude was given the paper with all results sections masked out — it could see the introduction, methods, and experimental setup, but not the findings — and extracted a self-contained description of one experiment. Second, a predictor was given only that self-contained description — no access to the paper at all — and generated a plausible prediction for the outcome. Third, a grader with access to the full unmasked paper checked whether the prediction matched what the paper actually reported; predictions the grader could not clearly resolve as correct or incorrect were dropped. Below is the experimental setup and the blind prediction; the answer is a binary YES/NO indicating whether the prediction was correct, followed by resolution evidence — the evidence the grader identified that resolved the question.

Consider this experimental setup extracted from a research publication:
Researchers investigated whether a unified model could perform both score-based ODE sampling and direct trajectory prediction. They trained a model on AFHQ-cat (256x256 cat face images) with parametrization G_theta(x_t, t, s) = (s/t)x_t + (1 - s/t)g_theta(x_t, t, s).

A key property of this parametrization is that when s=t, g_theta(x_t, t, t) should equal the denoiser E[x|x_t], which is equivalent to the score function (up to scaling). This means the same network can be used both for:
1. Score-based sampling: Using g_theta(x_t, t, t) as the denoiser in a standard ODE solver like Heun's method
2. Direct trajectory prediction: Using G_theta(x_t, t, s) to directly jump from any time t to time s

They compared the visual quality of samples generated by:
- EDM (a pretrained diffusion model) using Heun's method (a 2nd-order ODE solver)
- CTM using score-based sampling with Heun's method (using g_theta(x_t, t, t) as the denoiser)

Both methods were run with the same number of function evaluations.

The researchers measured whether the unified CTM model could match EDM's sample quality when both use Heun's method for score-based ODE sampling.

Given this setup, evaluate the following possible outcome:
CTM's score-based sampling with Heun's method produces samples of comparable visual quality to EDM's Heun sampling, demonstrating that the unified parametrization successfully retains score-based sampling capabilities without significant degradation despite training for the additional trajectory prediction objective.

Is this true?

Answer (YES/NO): YES